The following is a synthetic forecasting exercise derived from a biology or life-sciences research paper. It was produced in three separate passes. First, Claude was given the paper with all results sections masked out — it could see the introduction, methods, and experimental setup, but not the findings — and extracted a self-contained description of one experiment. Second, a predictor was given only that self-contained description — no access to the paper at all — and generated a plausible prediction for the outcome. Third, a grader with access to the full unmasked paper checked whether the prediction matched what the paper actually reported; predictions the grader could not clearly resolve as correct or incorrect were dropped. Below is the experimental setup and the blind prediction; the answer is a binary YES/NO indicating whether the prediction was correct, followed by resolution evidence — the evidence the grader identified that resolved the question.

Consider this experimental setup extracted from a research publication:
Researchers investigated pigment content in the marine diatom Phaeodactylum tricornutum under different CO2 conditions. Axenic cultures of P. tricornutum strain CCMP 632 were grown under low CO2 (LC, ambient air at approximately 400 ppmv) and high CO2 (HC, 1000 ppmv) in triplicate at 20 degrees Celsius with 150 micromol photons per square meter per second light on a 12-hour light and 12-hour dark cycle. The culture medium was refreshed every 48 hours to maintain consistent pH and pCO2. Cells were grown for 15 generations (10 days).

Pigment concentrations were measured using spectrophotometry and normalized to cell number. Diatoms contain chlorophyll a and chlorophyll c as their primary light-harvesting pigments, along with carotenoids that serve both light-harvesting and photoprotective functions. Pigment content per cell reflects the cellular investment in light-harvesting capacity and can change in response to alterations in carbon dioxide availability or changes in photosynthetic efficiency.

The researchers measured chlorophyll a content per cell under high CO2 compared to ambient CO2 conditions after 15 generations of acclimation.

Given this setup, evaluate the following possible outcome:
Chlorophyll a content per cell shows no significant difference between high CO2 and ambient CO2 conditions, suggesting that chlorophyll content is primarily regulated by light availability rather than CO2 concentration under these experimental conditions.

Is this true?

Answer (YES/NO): YES